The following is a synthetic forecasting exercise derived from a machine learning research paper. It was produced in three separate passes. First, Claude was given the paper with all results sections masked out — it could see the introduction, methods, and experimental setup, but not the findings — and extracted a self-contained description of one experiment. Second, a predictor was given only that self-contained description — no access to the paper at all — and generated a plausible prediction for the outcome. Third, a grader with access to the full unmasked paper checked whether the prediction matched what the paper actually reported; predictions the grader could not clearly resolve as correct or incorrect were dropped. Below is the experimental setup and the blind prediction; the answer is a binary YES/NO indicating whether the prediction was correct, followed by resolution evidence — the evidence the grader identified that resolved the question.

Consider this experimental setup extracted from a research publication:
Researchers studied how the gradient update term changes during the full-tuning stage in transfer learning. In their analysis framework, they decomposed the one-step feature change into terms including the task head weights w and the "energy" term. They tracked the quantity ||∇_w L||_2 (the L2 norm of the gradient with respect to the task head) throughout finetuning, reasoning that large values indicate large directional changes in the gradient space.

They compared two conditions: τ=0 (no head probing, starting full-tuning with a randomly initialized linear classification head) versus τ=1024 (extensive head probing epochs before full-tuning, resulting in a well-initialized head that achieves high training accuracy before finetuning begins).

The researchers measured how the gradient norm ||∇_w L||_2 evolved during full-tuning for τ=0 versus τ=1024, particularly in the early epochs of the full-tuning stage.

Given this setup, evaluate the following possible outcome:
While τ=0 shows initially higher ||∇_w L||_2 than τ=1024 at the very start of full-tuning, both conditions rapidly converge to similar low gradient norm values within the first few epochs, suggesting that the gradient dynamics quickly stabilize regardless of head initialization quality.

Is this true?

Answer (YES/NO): NO